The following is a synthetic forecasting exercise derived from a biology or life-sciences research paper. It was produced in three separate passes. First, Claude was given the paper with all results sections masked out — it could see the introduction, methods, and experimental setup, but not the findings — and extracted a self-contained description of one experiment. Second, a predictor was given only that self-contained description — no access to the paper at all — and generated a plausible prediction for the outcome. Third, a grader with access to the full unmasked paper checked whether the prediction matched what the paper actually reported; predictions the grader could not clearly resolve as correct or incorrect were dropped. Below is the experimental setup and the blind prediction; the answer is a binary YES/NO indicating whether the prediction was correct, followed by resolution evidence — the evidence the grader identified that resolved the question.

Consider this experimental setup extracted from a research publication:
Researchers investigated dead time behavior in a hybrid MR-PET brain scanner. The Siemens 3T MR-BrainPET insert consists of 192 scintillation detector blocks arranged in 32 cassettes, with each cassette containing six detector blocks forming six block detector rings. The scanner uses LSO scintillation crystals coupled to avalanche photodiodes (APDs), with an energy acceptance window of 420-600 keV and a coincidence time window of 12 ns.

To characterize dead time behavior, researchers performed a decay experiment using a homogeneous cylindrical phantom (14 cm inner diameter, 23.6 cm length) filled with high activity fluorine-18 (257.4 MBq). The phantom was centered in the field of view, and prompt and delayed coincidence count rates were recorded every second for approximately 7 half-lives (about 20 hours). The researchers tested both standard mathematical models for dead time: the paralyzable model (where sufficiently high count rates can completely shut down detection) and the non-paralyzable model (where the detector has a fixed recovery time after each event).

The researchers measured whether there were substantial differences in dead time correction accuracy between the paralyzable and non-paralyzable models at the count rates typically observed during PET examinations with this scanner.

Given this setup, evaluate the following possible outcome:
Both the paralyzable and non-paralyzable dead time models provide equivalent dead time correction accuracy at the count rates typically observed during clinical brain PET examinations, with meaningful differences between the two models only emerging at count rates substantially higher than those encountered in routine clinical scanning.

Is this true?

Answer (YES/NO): YES